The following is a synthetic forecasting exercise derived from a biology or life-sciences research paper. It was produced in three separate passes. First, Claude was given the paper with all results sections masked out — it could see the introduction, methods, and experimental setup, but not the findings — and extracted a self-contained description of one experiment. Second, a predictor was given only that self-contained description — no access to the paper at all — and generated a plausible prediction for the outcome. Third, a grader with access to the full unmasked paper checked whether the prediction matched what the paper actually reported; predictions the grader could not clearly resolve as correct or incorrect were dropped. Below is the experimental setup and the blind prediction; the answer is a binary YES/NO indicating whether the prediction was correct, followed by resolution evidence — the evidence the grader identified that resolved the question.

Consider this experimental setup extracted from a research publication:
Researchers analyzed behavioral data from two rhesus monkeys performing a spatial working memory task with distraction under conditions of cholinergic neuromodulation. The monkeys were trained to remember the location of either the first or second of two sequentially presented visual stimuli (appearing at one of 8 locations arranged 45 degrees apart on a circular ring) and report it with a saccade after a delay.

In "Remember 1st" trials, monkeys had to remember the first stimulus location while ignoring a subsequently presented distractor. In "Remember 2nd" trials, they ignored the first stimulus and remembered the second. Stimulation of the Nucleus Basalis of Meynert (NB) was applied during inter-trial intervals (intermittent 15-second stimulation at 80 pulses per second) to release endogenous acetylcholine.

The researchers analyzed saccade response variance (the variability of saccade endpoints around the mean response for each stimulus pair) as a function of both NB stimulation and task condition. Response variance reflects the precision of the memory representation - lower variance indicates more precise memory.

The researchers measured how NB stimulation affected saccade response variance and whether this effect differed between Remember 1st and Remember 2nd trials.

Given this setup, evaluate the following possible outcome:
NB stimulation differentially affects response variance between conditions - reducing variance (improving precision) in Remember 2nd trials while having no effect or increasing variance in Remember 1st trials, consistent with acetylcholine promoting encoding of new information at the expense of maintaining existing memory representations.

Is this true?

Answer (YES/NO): NO